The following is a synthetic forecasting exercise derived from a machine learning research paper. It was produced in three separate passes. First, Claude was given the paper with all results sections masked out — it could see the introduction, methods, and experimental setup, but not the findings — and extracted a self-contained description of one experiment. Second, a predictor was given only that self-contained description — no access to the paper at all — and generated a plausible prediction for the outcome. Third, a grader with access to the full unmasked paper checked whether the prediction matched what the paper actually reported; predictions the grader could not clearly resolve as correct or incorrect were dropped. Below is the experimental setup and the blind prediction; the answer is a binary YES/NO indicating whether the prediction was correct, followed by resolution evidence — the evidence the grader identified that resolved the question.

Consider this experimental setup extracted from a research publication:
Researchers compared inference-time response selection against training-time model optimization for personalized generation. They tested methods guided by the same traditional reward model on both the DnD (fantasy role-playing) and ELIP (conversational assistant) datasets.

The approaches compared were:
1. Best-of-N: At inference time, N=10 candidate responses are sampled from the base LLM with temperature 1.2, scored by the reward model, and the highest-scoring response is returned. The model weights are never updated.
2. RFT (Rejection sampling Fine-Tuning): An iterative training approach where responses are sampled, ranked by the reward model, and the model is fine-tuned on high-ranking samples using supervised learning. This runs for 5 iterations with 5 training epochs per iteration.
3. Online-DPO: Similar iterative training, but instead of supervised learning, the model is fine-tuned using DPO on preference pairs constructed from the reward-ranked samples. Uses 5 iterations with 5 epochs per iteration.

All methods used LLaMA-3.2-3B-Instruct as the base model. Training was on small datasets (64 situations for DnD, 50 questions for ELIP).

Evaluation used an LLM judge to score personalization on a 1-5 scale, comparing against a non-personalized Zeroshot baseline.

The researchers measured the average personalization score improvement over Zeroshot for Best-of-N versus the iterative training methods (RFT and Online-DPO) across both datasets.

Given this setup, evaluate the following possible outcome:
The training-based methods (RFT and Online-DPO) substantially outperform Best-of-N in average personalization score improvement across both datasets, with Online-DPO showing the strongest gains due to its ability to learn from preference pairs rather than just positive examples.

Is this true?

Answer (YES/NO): NO